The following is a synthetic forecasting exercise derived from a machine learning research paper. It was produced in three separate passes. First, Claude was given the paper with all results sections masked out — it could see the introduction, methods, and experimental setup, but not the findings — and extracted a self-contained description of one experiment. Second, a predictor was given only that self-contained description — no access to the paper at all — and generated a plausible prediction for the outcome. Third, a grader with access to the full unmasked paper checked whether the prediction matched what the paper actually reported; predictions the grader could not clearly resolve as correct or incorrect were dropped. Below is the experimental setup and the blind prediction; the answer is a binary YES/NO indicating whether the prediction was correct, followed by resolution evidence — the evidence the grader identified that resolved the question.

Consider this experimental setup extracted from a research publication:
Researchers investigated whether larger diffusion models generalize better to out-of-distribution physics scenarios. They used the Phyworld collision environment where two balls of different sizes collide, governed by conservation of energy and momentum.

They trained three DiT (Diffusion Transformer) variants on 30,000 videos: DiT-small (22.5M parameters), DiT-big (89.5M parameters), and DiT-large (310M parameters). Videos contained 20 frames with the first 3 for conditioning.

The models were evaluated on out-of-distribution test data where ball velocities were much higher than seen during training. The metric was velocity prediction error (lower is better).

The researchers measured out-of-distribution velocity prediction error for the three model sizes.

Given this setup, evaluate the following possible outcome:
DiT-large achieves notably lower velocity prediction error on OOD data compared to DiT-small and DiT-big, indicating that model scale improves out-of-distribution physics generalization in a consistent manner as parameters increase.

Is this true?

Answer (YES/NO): NO